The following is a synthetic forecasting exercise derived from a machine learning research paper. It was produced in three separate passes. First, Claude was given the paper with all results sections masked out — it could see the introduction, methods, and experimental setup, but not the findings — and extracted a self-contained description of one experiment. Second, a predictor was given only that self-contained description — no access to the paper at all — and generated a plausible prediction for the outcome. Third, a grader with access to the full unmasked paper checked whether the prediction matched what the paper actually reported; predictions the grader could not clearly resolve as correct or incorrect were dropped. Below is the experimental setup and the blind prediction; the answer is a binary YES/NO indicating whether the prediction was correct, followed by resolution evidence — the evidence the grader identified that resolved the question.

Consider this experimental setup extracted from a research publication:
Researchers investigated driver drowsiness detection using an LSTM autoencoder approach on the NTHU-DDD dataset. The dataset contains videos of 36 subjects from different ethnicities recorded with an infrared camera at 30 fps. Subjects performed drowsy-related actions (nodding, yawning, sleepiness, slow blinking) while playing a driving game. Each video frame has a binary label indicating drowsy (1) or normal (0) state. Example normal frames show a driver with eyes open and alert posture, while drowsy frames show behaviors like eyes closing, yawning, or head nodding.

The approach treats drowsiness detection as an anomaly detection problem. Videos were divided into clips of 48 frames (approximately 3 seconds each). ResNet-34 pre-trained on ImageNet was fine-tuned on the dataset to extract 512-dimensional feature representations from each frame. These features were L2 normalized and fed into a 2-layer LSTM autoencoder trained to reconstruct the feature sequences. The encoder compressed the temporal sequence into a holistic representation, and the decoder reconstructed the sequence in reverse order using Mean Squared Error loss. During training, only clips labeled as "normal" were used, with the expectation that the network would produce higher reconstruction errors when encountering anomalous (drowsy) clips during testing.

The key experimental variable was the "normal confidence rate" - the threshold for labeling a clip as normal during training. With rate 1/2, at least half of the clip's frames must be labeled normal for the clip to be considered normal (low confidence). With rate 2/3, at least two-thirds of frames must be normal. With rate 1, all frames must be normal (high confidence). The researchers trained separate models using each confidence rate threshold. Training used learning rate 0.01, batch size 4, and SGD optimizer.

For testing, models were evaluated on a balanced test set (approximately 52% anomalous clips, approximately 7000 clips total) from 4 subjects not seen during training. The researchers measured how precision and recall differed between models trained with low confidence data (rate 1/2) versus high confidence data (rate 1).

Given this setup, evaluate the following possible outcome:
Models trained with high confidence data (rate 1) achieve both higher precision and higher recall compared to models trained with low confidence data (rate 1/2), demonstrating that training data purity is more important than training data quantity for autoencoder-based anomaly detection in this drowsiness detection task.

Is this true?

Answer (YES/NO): NO